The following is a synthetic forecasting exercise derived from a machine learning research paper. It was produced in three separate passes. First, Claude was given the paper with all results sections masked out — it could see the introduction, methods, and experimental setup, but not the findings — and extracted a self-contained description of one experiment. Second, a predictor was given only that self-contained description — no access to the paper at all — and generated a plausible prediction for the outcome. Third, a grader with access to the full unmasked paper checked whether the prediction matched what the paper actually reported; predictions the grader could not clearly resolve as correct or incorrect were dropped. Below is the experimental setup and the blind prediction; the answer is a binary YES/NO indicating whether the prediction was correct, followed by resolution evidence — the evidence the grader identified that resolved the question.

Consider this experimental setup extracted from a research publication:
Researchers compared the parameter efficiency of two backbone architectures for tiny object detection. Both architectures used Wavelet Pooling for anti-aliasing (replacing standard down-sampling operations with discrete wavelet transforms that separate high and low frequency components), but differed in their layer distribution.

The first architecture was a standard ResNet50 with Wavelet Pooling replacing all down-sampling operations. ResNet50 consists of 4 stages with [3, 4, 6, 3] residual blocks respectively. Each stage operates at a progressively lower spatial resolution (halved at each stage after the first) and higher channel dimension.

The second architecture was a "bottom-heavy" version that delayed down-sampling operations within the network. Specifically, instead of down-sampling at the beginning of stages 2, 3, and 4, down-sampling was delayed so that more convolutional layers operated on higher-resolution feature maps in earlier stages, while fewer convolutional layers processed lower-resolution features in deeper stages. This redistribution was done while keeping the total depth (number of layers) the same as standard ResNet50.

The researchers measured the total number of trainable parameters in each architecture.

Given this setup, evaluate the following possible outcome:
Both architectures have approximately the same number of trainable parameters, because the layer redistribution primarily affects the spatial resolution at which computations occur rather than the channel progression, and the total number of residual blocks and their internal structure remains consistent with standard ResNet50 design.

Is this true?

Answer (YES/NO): NO